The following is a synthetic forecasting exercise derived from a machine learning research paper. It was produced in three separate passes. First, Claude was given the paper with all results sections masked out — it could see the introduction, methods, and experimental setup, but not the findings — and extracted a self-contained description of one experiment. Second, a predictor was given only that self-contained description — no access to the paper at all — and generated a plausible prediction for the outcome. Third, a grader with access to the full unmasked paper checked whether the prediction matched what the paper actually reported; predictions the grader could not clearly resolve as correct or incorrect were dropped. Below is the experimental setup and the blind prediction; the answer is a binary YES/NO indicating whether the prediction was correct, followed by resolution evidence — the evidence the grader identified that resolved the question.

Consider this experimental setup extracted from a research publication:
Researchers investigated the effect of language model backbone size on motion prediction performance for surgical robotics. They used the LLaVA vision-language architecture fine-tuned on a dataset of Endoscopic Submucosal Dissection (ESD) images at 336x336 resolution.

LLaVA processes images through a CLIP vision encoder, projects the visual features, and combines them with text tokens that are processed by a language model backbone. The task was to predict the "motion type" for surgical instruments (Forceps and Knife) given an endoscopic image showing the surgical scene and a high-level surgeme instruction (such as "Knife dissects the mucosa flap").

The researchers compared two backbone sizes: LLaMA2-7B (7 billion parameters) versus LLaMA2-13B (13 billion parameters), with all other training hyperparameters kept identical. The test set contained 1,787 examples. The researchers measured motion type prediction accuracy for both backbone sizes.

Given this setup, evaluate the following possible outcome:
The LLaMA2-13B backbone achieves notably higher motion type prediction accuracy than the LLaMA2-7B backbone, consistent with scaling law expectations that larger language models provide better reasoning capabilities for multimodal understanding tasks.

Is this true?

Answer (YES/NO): NO